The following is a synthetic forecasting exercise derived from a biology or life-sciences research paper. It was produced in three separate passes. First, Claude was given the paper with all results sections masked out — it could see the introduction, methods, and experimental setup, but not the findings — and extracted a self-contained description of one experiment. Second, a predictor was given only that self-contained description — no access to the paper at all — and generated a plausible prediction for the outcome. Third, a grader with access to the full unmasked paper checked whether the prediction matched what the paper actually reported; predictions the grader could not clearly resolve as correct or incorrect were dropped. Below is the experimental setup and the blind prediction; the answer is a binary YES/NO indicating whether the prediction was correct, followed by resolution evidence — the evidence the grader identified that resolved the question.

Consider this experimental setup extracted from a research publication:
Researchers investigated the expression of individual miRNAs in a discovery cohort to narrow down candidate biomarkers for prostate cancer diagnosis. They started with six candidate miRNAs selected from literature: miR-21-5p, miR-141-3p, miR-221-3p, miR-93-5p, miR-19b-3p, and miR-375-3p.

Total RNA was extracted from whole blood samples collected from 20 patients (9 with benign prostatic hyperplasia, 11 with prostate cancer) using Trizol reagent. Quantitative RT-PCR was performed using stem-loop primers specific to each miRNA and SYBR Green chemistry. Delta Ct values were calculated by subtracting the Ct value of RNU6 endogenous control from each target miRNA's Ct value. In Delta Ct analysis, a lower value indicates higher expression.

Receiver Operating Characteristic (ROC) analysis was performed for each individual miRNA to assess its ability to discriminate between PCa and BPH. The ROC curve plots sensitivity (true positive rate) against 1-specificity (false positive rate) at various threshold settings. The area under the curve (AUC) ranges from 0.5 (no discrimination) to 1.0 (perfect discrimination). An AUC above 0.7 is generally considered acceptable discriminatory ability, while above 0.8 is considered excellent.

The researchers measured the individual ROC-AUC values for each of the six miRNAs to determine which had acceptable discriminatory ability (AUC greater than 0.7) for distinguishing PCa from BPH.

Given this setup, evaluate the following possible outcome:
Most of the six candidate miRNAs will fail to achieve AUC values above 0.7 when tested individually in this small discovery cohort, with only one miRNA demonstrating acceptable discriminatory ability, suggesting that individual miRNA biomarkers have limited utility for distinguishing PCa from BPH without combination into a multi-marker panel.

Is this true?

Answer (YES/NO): NO